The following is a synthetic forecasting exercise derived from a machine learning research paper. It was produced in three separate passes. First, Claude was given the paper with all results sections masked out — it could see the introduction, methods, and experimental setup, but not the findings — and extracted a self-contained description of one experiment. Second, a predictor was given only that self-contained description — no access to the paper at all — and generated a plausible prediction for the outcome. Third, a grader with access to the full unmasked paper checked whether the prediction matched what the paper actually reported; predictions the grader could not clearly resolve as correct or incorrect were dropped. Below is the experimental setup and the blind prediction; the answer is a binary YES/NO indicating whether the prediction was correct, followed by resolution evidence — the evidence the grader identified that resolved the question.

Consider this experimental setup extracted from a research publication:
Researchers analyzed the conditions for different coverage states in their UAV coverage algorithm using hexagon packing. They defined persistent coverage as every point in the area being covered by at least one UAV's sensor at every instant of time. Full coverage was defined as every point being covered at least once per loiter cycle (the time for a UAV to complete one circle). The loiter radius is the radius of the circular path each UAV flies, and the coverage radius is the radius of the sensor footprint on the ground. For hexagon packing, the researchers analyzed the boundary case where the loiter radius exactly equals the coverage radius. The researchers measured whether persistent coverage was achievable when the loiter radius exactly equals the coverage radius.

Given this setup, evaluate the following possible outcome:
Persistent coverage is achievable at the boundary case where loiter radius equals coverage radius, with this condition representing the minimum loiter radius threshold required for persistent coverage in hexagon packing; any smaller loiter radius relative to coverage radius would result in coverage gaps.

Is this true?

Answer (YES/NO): NO